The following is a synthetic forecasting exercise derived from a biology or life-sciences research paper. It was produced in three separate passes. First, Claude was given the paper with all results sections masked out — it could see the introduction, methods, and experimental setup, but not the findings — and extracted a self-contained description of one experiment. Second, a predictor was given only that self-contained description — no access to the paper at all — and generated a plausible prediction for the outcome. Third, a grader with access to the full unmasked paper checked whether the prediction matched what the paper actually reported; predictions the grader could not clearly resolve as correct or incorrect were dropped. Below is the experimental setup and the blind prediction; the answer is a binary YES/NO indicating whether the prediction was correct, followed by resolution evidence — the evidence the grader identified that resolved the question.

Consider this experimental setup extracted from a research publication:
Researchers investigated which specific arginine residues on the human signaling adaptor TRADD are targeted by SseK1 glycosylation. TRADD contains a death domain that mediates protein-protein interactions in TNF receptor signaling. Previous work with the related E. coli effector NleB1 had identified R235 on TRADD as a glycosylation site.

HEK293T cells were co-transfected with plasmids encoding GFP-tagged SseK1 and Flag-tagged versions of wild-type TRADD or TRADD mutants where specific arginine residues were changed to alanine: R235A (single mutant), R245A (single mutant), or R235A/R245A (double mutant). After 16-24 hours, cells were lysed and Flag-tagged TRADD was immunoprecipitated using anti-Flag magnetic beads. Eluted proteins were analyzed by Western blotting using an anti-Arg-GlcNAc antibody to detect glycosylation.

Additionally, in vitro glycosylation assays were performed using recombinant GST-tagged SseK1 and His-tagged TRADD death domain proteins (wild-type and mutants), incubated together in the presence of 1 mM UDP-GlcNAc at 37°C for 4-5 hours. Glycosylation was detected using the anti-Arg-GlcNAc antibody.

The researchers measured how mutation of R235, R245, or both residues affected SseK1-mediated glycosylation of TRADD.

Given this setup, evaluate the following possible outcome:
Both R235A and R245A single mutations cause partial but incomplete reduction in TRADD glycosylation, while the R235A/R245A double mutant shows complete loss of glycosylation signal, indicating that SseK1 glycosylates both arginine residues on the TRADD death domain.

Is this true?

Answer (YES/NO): NO